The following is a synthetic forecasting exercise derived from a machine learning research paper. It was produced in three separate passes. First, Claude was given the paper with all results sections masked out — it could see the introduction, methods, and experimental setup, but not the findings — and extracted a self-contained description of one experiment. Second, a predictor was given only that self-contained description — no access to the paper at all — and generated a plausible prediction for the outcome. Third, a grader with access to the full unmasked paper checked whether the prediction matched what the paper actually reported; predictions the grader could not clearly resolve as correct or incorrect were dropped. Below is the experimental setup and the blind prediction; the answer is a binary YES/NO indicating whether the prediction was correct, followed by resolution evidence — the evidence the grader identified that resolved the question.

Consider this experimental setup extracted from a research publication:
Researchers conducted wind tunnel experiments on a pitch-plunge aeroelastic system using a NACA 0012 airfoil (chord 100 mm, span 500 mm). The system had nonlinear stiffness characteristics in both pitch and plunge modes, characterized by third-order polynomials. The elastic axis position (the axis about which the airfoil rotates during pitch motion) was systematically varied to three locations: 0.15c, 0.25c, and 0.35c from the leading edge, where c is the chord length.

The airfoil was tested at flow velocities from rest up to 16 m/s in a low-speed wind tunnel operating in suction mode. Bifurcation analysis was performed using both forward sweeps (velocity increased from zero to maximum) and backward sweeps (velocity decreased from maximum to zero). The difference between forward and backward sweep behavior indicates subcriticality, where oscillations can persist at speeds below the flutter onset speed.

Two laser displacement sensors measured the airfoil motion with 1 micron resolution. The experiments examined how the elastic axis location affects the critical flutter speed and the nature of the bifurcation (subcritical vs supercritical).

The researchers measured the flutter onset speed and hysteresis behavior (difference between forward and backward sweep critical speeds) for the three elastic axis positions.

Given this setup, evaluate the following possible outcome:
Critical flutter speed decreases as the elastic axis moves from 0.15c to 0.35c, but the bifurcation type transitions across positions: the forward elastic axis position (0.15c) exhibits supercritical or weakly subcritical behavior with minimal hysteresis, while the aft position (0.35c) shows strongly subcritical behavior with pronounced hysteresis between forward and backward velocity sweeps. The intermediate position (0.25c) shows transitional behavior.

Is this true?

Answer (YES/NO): NO